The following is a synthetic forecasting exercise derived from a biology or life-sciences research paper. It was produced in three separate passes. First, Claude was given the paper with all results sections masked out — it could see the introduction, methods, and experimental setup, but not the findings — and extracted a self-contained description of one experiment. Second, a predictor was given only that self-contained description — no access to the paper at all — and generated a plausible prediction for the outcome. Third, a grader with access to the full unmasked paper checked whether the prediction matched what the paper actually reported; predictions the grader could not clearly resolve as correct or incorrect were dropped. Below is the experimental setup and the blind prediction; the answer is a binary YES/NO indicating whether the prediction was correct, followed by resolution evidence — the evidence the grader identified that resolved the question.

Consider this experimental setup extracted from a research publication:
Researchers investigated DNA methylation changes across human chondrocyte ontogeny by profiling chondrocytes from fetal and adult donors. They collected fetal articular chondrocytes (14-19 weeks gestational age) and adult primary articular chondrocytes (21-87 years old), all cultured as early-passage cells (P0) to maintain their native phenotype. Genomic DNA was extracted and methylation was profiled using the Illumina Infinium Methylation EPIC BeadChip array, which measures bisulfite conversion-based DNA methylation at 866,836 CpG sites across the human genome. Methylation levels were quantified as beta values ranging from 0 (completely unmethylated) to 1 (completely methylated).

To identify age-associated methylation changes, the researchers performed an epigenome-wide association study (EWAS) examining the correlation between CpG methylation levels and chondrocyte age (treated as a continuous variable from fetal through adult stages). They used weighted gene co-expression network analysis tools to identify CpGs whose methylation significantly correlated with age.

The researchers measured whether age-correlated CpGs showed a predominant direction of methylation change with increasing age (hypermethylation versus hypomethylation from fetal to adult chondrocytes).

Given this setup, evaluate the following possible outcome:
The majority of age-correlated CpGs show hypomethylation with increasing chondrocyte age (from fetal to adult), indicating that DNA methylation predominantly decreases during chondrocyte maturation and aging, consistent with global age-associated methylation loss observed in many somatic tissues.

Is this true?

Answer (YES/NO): NO